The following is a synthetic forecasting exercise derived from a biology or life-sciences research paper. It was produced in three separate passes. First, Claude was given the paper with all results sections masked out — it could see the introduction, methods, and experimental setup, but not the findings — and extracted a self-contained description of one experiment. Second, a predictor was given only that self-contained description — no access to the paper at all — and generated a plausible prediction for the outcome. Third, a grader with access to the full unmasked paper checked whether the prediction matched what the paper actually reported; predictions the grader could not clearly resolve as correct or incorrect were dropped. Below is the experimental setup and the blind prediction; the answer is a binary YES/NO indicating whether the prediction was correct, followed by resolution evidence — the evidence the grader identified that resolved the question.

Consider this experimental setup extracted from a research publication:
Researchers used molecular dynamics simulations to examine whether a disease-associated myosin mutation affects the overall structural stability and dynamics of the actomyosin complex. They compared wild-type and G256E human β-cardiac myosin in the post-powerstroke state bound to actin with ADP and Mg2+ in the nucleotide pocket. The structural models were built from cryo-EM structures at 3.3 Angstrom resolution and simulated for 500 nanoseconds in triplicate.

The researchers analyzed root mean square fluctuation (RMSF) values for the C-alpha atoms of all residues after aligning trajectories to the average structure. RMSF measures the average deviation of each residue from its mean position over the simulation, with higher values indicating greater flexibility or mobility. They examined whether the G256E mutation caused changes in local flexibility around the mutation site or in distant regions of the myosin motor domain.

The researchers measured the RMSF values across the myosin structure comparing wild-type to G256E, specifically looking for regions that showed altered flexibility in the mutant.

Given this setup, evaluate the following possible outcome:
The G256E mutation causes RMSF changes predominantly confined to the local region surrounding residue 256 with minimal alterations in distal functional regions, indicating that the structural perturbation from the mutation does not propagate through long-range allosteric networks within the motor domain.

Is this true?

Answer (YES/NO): NO